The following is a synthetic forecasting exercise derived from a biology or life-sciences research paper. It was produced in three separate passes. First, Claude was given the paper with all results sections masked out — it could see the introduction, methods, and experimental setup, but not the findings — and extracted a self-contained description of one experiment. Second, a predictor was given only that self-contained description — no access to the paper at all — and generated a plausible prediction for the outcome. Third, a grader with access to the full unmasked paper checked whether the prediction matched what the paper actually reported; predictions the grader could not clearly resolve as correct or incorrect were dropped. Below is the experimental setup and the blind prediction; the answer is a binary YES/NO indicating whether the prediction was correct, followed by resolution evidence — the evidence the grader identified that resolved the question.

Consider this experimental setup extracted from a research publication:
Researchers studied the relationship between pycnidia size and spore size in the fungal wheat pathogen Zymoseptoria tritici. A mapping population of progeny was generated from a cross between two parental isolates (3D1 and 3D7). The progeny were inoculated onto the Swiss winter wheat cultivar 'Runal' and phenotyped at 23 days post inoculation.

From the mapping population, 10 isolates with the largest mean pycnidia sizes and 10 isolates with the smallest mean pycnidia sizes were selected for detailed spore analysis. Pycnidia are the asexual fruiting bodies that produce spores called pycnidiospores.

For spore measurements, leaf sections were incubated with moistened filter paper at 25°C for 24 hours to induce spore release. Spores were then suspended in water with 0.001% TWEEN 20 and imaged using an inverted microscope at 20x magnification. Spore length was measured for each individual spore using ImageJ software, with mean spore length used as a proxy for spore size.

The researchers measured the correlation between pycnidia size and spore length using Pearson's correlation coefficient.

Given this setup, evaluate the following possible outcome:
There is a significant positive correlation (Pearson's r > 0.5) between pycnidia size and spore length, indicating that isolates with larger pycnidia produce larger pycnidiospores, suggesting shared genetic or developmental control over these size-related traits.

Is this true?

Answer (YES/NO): NO